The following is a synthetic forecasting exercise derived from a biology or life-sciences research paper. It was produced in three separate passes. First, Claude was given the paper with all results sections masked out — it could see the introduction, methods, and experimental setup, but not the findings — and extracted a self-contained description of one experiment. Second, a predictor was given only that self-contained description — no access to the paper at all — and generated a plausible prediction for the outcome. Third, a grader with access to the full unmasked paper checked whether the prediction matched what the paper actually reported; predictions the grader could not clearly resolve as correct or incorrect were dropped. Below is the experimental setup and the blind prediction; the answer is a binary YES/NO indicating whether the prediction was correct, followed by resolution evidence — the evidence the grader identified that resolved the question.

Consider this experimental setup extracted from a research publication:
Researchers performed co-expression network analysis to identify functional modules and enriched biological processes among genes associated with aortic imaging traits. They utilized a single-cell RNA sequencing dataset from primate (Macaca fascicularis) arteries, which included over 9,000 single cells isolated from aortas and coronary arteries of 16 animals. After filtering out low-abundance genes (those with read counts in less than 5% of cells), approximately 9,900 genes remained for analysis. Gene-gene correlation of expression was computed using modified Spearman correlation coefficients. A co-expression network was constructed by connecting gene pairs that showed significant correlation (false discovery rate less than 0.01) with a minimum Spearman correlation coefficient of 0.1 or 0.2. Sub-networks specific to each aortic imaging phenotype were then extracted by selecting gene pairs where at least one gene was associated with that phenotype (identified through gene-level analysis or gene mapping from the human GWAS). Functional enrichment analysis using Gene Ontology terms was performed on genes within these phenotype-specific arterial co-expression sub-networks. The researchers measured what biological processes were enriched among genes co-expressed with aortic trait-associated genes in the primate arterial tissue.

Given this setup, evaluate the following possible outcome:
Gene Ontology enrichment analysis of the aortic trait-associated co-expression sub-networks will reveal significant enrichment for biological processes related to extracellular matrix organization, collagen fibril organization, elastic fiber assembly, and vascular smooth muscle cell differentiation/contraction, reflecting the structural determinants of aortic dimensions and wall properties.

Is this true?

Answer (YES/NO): YES